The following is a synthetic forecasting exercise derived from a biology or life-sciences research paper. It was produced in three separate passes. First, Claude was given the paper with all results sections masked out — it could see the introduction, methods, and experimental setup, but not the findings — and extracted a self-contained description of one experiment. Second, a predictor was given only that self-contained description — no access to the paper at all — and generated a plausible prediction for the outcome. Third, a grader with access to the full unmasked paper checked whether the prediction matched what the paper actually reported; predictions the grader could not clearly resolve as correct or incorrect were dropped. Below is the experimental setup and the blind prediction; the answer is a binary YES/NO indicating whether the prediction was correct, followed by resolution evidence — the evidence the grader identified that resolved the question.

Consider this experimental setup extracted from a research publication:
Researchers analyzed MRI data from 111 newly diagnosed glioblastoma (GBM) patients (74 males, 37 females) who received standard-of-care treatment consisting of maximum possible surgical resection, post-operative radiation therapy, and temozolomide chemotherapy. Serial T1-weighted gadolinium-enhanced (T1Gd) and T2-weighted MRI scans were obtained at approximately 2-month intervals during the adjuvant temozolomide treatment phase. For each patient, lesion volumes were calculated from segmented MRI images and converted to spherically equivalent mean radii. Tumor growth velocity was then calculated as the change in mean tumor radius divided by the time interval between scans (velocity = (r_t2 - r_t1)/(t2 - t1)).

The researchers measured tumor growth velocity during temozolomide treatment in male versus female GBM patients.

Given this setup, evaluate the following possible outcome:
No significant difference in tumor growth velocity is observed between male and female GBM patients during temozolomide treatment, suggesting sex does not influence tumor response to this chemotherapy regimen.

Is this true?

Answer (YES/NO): NO